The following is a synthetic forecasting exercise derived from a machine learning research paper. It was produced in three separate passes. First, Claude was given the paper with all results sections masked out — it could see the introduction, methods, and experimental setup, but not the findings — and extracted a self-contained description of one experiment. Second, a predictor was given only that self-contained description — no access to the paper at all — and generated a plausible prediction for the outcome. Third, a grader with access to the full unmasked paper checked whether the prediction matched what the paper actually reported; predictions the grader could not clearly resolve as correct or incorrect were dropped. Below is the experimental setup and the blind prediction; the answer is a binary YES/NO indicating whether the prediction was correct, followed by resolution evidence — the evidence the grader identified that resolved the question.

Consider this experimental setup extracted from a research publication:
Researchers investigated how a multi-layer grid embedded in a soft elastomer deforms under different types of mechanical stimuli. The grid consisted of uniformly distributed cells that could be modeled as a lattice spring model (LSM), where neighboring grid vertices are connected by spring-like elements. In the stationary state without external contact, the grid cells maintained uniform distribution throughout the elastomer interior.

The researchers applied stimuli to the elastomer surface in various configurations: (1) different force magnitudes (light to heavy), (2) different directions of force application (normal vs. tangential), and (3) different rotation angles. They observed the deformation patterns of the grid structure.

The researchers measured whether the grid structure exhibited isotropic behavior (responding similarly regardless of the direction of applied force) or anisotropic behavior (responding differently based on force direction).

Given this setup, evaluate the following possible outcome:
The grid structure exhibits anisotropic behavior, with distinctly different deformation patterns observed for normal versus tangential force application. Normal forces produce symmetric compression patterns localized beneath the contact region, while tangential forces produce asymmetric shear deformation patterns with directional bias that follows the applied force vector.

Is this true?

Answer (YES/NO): NO